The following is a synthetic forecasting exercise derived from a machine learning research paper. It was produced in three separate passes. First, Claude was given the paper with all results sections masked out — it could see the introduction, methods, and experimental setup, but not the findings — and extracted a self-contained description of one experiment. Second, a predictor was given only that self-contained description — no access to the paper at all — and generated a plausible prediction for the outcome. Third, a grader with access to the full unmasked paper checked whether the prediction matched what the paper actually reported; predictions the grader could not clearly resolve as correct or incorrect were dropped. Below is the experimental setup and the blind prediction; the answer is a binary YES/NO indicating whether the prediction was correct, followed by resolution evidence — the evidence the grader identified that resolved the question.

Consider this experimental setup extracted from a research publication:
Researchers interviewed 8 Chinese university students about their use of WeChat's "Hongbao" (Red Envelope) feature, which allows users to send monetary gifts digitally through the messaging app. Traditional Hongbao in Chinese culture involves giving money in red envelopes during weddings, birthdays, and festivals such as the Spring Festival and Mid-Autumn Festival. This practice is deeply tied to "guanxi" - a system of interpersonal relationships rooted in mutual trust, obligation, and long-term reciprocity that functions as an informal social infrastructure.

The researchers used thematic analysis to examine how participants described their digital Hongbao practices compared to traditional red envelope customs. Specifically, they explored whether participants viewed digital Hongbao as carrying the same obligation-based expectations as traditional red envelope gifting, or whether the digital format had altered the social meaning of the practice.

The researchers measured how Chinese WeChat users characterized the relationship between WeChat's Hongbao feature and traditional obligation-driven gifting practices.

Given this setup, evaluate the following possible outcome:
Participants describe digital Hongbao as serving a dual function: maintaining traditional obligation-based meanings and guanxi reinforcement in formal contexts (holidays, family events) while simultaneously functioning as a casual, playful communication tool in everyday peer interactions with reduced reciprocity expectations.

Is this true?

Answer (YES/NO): NO